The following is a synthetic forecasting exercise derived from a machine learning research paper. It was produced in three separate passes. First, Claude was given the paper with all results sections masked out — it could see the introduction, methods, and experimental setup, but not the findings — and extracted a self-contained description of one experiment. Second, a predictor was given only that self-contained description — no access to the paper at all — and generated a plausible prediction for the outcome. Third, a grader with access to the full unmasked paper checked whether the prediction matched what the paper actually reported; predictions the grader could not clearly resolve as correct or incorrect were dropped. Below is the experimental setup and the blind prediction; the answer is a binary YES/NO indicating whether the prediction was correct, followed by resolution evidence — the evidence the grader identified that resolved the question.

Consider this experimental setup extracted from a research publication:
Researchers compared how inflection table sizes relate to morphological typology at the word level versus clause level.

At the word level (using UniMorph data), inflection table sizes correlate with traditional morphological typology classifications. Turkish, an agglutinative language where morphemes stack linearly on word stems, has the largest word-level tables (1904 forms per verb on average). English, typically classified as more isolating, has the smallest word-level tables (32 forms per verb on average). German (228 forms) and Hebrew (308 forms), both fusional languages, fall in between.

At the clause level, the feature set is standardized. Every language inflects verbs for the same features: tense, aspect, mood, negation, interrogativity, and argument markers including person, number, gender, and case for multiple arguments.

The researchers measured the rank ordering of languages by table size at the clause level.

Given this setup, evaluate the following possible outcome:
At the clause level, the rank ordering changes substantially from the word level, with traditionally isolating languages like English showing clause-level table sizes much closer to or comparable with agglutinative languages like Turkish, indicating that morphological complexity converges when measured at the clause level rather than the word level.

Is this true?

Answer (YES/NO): YES